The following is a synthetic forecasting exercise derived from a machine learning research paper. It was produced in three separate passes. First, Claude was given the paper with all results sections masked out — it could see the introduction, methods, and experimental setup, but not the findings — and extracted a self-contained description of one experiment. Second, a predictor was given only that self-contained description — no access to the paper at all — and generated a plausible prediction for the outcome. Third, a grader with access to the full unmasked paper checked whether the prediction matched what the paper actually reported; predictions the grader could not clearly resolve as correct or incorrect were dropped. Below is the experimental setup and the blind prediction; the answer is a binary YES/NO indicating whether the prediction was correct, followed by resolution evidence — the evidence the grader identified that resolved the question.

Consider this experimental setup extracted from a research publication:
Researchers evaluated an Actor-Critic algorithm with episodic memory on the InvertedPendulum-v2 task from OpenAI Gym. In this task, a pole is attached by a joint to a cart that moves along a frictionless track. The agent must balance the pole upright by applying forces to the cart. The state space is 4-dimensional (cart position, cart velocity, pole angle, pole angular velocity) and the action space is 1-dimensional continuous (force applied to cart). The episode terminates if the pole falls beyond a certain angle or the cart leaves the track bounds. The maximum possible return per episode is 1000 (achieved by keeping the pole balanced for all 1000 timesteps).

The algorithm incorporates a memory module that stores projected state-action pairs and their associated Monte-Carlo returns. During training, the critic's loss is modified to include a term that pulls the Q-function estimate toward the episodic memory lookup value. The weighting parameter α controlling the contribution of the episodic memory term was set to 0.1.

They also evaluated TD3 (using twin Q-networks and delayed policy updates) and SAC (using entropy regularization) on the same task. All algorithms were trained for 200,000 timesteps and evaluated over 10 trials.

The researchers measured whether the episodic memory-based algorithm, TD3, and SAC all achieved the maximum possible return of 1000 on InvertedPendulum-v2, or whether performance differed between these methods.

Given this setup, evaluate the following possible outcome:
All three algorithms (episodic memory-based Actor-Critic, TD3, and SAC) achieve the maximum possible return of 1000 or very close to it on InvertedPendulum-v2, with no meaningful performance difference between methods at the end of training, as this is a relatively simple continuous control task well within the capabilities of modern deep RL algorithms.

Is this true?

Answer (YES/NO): YES